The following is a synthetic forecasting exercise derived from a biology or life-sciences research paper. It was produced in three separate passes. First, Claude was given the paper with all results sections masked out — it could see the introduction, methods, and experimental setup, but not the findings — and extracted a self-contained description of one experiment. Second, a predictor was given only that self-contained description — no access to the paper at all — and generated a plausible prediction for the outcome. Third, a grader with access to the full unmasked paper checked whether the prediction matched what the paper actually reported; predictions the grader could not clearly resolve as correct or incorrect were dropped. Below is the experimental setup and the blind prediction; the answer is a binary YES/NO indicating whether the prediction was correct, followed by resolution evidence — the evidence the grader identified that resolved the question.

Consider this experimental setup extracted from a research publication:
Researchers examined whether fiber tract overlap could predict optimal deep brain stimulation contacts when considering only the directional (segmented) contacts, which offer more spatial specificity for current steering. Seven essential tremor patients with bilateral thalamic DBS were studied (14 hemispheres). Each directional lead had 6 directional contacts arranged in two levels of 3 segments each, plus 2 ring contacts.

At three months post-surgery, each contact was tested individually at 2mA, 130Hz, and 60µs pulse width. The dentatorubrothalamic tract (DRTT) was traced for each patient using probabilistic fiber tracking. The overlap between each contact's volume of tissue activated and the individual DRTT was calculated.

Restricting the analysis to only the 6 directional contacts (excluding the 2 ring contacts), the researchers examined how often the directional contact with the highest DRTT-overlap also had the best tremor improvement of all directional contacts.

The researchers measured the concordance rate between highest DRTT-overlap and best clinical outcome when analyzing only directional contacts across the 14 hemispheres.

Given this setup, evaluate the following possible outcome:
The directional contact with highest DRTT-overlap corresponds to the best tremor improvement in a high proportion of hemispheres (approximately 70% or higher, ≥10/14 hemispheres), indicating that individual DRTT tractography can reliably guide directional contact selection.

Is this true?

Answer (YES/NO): NO